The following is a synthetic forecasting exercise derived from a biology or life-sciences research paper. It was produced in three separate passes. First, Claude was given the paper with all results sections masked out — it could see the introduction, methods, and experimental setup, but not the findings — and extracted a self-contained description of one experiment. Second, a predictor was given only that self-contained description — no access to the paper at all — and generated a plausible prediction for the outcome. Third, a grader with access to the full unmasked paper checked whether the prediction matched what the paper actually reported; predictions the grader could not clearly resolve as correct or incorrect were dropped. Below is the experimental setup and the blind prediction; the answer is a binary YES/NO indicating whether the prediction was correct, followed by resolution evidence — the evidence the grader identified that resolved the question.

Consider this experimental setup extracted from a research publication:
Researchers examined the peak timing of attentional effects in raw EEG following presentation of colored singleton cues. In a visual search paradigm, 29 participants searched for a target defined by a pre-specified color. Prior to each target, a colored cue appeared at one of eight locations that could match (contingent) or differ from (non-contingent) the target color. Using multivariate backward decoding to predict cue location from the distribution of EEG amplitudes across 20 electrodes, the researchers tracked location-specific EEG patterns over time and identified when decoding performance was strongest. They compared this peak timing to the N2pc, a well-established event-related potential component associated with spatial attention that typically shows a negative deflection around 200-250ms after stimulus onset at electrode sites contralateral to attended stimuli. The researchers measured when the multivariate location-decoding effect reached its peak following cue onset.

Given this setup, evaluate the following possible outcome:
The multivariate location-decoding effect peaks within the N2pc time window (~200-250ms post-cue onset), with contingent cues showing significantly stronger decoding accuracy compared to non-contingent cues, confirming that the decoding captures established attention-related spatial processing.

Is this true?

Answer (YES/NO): YES